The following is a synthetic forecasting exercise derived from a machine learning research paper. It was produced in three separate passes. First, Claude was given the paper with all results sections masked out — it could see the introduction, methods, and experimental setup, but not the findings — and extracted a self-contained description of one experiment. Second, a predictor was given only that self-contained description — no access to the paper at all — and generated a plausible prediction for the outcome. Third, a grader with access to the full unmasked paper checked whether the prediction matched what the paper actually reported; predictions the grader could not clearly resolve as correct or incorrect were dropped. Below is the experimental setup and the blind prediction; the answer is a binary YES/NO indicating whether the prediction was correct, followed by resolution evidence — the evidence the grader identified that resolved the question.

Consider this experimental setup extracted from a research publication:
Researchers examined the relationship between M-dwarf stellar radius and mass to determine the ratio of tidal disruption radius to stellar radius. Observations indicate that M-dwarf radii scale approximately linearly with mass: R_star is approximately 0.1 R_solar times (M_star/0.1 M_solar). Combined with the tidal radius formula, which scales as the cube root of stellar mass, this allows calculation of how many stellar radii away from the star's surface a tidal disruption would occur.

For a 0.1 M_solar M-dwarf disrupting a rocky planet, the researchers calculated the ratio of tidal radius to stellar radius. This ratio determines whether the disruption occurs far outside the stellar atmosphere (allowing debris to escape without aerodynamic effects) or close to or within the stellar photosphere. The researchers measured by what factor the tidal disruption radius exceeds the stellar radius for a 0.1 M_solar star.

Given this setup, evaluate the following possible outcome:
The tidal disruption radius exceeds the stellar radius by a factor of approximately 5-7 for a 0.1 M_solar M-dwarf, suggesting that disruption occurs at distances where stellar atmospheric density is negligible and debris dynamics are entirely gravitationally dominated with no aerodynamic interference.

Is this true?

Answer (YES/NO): NO